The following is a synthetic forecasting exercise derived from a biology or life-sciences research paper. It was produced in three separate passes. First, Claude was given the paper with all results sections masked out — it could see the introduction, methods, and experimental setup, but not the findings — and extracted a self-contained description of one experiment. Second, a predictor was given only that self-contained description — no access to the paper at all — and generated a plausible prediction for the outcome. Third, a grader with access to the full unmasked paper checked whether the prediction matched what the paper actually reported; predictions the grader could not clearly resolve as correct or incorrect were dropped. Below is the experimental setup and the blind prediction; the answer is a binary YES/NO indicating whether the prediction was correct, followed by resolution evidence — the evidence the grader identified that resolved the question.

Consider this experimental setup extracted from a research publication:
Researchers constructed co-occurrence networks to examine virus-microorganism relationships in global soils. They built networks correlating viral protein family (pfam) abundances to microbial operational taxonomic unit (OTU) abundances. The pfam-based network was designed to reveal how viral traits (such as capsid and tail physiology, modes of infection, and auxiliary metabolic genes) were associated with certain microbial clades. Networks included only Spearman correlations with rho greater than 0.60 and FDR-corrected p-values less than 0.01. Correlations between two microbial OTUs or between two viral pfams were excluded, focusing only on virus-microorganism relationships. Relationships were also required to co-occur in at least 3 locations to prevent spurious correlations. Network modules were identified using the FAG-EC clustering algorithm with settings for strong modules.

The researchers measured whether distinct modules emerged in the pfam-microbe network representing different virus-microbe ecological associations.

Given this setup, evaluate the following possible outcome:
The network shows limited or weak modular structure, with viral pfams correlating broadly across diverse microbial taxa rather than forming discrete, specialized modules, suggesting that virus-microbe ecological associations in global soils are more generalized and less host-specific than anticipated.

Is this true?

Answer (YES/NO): NO